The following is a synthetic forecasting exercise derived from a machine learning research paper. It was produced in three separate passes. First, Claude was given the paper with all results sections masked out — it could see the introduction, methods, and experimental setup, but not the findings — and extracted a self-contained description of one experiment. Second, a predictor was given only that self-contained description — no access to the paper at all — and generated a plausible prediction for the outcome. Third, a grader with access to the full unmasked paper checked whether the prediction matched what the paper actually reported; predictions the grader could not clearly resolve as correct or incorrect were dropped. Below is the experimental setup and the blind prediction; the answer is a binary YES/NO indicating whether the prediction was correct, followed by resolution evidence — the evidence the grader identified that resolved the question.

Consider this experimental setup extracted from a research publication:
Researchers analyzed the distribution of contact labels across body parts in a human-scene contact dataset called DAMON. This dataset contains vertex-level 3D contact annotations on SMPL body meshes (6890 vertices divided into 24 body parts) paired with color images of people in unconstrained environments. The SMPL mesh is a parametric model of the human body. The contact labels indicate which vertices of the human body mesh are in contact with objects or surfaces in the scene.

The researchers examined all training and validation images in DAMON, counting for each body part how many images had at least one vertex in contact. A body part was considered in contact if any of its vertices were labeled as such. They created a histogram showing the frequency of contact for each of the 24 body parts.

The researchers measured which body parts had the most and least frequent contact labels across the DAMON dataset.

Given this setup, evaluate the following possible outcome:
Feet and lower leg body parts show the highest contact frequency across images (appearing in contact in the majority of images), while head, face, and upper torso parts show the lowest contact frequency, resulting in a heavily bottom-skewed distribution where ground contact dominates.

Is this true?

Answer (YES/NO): NO